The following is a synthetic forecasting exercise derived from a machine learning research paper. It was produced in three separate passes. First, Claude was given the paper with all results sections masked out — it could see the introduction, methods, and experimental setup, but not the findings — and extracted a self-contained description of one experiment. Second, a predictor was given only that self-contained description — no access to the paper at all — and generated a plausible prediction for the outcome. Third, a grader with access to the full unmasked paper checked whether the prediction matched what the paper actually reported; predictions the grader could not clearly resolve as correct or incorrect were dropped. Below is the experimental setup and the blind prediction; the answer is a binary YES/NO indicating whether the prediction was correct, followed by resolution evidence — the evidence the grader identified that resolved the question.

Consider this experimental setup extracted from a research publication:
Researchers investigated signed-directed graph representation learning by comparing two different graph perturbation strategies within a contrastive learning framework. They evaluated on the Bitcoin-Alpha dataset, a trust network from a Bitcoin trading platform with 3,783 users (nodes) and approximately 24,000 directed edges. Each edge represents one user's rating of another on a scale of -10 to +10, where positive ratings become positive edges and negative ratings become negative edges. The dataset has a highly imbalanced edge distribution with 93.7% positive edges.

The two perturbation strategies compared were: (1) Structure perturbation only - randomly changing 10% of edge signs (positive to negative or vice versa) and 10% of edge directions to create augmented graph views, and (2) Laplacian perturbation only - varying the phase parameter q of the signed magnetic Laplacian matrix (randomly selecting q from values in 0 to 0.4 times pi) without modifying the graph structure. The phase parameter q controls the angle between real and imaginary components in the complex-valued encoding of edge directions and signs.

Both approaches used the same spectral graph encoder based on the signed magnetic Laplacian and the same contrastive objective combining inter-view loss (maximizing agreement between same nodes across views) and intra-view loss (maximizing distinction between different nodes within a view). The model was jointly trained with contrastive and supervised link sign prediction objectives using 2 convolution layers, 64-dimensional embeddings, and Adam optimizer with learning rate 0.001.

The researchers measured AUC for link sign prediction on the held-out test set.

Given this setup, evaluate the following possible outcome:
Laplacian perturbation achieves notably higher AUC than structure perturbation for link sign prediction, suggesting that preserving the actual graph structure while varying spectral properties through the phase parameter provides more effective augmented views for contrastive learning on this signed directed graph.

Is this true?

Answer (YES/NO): NO